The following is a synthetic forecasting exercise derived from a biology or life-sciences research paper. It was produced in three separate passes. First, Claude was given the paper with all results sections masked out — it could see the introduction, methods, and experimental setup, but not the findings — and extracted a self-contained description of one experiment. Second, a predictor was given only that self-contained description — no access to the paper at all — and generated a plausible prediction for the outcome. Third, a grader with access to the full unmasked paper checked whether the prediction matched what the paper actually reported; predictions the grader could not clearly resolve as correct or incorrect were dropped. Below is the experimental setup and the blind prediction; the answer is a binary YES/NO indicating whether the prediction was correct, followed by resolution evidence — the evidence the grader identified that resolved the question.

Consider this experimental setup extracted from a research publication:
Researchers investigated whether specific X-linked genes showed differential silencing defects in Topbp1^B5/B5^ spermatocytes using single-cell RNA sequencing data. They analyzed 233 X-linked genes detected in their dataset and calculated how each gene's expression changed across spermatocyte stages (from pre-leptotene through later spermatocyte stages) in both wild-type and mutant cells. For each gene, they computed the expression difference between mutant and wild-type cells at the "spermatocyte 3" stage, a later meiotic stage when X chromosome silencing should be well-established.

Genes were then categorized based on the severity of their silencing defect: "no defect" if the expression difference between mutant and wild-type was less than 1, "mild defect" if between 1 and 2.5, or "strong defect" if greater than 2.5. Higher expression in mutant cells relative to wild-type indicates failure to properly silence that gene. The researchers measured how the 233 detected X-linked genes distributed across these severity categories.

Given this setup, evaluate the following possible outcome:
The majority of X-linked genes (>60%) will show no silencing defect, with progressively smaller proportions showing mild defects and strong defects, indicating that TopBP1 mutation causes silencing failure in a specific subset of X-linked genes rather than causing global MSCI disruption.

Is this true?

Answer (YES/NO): NO